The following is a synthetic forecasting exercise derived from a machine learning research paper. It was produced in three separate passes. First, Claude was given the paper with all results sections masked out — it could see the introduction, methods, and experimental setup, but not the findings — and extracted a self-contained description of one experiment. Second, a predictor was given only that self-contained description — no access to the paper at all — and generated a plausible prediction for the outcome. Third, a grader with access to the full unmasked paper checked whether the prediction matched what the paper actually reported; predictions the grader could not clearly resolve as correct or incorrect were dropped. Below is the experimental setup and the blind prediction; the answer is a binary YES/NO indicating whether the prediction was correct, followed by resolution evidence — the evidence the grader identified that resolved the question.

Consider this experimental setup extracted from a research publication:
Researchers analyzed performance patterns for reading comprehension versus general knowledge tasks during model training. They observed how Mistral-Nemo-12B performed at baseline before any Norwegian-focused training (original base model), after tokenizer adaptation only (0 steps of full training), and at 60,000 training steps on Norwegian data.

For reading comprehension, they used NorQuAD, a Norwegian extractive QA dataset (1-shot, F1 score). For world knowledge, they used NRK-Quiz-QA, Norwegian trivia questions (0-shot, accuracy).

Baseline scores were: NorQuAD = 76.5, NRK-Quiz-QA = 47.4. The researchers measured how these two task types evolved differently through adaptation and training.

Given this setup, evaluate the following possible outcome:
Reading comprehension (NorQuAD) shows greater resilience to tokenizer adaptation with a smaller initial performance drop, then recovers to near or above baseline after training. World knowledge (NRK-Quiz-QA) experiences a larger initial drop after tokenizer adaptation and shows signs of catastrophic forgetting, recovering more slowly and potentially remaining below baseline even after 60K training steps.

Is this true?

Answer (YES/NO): NO